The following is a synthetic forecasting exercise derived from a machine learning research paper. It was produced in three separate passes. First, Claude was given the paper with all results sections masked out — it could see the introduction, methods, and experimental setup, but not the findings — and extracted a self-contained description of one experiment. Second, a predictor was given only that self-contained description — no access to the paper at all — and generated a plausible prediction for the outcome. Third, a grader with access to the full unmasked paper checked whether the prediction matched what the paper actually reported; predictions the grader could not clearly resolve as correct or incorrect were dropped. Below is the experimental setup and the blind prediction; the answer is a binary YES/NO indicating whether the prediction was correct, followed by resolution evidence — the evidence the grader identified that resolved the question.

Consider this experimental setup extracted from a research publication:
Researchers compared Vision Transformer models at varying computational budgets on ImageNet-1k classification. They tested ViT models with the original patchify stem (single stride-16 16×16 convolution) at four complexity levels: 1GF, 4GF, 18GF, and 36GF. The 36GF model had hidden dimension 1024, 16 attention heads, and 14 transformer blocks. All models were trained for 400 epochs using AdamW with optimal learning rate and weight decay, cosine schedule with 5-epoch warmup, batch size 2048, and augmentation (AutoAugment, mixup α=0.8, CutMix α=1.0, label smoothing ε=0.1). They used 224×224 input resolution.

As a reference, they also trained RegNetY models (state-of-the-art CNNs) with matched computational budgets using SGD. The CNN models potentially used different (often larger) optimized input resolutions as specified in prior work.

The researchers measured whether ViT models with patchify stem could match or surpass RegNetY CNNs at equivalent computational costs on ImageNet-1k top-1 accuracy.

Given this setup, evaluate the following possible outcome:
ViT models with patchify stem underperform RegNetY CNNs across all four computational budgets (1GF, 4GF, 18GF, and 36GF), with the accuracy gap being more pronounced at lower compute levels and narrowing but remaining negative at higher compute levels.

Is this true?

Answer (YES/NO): YES